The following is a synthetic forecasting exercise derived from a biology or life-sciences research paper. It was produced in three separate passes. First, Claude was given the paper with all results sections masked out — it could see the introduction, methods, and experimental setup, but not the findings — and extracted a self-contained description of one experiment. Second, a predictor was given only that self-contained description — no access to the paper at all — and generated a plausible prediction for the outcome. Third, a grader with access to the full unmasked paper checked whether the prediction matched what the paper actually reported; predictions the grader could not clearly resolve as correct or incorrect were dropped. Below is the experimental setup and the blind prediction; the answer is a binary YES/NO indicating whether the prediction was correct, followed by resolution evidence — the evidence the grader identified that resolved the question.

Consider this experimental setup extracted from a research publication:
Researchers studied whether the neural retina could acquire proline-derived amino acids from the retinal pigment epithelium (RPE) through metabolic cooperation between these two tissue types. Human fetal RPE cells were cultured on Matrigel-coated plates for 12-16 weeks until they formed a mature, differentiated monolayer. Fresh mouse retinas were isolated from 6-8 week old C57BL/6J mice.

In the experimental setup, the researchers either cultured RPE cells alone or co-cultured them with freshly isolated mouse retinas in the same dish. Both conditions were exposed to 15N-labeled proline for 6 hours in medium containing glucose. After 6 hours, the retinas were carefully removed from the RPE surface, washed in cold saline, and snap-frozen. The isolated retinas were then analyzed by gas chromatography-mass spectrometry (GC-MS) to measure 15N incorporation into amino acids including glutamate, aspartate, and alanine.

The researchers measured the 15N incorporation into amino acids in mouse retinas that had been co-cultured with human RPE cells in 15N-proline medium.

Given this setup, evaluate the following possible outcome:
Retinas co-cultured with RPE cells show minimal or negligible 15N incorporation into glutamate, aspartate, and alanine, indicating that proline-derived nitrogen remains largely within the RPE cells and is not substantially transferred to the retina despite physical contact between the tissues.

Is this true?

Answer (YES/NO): NO